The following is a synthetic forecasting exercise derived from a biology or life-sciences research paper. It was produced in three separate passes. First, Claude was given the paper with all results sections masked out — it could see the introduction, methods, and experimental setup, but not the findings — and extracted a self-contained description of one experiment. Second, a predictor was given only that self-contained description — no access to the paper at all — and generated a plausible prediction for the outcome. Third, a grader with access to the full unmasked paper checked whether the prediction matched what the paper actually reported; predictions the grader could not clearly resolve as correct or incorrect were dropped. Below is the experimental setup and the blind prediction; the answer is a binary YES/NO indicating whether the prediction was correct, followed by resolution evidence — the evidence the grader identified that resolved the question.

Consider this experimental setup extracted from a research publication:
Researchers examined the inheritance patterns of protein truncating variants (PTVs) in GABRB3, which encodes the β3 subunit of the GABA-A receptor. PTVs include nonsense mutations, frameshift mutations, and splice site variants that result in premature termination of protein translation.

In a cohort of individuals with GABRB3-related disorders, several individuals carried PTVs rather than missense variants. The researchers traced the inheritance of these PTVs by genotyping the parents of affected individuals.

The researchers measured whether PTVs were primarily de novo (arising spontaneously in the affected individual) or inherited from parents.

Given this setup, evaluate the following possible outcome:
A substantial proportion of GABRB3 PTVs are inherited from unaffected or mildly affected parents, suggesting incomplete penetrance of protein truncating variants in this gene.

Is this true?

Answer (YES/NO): YES